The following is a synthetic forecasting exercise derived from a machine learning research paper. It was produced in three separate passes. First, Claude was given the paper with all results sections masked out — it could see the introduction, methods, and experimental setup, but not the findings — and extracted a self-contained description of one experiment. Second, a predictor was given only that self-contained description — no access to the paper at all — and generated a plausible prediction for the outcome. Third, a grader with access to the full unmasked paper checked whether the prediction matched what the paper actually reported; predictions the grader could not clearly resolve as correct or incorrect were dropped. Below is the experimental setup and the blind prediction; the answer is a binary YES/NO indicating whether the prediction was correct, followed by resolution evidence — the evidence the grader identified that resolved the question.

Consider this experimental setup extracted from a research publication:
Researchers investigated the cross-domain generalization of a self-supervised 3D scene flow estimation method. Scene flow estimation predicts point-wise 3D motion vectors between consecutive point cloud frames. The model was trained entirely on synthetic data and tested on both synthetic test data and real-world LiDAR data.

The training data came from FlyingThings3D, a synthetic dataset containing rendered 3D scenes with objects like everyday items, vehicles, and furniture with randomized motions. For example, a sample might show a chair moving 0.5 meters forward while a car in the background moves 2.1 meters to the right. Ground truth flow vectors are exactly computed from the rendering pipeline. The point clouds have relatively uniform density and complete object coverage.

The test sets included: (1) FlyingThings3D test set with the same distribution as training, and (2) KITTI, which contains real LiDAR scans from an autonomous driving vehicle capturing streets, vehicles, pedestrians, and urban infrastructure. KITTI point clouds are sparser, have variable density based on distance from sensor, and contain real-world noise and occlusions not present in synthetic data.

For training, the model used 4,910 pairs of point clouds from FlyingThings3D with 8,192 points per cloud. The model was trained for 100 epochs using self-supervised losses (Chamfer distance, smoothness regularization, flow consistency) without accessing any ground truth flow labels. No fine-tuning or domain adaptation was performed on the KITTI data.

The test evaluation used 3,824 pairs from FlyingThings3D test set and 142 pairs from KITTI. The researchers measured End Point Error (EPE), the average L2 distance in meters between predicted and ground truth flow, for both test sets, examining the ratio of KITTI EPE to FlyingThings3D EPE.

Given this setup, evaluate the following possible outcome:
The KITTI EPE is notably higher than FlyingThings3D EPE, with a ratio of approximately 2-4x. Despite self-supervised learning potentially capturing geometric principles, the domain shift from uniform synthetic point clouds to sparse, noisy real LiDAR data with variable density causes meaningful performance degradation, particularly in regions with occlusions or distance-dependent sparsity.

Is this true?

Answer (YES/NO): NO